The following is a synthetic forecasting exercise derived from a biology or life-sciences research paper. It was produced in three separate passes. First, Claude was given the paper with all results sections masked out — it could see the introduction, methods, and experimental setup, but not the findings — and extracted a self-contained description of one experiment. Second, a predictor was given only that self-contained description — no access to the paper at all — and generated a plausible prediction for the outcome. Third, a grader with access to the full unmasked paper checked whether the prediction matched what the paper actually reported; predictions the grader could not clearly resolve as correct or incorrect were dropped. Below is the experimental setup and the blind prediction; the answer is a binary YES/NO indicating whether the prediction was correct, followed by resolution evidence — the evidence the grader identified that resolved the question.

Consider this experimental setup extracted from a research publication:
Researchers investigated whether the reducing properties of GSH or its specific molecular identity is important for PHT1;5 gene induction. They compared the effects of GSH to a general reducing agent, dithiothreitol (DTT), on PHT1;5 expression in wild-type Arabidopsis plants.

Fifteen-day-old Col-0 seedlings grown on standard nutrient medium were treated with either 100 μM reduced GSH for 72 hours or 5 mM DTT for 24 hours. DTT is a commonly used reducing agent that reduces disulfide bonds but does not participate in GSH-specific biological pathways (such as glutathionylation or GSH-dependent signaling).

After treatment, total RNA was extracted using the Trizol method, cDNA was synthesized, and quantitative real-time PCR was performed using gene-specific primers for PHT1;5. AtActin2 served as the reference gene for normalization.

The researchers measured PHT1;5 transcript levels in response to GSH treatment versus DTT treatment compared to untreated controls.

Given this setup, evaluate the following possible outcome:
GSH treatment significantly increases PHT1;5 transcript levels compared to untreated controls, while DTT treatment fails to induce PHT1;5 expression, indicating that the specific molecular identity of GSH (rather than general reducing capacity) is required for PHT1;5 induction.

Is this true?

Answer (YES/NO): YES